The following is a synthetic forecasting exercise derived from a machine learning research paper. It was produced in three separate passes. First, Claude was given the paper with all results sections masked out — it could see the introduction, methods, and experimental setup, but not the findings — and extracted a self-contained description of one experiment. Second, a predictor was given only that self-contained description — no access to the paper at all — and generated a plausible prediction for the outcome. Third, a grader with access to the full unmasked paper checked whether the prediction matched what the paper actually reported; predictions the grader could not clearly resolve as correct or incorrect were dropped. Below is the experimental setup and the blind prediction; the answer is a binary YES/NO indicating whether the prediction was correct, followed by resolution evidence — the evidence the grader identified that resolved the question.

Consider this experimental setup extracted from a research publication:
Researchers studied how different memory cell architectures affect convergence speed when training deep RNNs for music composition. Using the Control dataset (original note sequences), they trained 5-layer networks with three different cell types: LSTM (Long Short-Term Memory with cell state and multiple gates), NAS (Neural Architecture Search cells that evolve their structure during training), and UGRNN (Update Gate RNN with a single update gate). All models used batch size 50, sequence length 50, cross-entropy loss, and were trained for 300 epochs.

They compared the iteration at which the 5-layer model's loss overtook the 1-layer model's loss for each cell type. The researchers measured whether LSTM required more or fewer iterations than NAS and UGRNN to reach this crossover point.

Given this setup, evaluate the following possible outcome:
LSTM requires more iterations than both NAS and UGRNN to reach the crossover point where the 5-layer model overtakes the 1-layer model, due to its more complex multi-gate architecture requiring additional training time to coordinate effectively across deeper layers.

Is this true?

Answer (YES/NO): YES